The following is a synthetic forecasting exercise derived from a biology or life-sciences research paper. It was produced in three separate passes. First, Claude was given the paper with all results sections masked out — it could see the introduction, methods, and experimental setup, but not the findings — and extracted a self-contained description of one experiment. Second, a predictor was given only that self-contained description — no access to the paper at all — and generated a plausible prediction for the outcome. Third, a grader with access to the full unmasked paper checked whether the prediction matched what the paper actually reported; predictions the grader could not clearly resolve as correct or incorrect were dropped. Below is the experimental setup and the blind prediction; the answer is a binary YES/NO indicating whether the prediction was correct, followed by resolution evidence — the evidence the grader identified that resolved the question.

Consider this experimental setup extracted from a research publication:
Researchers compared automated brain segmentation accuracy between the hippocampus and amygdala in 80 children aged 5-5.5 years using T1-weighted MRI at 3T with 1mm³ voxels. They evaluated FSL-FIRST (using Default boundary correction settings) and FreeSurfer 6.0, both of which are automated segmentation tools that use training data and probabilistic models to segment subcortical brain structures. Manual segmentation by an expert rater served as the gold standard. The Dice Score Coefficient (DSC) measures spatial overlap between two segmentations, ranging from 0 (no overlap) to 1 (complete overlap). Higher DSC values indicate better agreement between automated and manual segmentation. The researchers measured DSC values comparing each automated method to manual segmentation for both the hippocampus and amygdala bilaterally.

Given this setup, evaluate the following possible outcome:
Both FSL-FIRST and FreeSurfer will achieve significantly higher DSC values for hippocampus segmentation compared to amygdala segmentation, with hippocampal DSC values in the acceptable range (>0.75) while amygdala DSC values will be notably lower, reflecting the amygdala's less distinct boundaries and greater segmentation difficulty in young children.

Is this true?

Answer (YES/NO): YES